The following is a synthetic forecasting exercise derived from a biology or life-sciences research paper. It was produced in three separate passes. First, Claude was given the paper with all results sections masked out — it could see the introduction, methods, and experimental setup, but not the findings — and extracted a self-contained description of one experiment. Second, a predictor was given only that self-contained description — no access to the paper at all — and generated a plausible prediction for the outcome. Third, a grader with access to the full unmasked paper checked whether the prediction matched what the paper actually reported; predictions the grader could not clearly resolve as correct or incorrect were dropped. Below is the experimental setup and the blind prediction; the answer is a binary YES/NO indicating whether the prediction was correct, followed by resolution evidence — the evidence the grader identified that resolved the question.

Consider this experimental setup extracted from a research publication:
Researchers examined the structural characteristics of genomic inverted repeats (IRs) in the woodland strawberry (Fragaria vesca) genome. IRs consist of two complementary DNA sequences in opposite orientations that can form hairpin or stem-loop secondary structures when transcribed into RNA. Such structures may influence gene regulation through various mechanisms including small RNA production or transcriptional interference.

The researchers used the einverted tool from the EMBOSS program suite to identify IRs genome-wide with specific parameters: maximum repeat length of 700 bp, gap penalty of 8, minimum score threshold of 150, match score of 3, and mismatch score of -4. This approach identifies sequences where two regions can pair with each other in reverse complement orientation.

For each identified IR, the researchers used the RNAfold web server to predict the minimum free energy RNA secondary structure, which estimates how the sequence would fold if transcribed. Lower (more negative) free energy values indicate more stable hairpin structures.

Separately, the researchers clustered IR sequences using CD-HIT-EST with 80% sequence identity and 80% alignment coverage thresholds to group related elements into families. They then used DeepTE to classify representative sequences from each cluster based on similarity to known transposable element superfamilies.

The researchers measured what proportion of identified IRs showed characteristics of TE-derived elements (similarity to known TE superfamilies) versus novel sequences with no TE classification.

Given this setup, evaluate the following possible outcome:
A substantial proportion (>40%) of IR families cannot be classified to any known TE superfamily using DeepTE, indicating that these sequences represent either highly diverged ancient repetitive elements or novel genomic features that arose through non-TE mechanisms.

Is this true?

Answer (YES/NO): NO